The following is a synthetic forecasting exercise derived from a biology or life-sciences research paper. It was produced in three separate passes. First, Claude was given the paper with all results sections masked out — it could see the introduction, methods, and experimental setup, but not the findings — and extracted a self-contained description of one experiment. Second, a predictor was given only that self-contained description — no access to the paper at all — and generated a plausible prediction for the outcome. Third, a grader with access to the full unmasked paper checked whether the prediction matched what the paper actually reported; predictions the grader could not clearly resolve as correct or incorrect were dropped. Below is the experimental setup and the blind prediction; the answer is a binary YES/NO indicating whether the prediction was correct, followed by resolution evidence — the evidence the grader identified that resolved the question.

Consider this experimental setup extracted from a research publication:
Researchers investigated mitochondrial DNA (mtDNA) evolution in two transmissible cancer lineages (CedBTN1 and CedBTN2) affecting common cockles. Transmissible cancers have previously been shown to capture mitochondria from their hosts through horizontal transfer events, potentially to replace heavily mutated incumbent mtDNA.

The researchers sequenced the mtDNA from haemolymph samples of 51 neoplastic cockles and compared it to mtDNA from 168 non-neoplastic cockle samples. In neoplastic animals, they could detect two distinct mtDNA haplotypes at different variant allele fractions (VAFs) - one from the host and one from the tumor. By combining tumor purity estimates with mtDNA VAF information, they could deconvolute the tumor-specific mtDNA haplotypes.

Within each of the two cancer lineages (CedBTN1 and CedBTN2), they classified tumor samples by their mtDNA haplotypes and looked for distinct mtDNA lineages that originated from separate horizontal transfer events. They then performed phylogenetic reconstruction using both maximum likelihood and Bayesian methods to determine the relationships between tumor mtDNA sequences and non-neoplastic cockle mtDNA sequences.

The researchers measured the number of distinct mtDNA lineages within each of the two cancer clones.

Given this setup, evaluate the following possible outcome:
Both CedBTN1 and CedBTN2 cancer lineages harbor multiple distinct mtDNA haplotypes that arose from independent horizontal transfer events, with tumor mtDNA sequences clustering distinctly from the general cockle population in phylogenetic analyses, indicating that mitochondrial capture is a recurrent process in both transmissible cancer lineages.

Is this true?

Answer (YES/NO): YES